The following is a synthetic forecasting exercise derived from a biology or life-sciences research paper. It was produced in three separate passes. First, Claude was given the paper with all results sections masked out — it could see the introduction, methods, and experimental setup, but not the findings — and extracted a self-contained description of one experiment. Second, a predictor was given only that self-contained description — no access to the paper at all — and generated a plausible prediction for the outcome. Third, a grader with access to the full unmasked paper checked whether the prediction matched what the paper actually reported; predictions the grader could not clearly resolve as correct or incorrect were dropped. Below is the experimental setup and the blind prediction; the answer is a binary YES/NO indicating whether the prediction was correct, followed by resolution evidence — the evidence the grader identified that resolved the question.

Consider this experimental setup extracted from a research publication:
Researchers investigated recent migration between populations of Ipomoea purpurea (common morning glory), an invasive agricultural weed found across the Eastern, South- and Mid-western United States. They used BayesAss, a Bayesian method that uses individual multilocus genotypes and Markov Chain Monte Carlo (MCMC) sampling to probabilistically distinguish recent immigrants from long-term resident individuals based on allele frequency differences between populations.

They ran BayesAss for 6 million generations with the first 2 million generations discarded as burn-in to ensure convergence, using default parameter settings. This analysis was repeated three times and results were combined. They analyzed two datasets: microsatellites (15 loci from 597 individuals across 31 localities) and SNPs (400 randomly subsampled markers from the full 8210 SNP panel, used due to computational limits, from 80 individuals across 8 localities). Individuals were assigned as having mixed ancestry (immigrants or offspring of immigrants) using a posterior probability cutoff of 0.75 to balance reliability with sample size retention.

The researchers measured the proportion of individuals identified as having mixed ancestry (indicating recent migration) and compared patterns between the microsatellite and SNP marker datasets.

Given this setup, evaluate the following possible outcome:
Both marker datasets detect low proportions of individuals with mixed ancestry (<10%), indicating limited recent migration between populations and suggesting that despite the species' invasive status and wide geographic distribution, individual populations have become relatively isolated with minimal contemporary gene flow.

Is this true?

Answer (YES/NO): NO